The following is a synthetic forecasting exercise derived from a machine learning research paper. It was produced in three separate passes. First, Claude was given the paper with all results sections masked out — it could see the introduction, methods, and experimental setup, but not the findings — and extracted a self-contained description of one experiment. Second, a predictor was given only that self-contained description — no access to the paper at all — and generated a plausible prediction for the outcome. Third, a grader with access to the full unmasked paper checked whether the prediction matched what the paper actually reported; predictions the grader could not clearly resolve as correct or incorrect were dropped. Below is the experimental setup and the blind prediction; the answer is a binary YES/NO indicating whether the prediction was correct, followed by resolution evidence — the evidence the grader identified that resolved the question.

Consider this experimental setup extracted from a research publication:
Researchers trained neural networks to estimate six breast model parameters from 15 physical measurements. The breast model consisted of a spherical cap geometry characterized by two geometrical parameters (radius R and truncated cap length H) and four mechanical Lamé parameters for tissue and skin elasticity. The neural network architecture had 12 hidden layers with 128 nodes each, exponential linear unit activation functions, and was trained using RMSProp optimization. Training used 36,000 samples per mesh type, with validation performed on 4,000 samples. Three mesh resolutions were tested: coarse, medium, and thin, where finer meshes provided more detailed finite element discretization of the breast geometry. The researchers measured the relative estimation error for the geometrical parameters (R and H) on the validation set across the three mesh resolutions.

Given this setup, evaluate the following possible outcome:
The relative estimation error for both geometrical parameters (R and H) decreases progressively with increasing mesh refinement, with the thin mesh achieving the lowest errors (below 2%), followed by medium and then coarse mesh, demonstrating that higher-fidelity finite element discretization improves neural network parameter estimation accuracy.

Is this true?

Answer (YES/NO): NO